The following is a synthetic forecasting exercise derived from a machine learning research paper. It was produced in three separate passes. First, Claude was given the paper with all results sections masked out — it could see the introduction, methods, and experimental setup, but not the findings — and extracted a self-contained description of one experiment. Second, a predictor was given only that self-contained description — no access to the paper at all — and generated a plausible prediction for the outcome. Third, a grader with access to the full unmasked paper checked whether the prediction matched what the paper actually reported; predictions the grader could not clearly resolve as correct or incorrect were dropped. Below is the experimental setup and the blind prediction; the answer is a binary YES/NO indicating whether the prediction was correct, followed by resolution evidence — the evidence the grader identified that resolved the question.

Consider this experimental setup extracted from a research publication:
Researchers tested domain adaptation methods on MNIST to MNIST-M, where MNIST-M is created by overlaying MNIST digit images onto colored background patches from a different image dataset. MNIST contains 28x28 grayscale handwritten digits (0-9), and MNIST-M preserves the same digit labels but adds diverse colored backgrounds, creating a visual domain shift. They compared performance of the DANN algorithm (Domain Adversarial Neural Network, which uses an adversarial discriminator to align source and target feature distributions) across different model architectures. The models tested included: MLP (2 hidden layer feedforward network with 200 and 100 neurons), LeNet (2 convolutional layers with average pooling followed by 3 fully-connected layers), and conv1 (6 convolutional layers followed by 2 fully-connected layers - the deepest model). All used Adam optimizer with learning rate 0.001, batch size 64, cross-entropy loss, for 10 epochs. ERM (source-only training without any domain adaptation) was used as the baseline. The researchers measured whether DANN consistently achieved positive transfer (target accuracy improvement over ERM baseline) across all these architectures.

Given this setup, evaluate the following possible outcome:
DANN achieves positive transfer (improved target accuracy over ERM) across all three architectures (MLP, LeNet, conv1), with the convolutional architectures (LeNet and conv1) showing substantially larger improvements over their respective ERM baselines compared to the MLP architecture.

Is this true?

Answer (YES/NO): NO